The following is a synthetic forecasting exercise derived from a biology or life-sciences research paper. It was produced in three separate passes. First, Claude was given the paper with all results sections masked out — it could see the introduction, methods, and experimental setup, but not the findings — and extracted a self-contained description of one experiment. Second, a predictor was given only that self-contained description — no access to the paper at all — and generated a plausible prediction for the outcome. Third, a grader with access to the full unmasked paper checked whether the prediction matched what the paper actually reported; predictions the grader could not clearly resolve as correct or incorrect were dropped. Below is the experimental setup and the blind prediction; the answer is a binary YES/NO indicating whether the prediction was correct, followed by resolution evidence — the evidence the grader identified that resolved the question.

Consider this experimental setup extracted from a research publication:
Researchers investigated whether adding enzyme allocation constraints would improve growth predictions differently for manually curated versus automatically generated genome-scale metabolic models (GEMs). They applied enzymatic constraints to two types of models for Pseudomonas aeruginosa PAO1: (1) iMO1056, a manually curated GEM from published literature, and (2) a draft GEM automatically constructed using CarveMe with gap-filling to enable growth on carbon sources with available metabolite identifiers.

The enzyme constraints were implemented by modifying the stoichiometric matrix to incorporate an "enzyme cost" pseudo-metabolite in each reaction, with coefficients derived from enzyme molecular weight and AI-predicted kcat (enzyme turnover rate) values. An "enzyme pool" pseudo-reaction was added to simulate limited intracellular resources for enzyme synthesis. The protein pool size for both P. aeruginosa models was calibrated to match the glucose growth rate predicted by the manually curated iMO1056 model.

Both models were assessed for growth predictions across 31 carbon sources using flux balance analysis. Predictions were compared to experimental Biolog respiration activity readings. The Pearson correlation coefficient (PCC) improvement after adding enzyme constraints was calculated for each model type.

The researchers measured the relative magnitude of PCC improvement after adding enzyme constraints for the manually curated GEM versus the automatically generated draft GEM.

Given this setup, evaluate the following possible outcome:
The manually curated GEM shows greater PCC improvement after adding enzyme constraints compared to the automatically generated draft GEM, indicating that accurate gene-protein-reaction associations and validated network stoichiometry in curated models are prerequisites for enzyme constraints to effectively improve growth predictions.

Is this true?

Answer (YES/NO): NO